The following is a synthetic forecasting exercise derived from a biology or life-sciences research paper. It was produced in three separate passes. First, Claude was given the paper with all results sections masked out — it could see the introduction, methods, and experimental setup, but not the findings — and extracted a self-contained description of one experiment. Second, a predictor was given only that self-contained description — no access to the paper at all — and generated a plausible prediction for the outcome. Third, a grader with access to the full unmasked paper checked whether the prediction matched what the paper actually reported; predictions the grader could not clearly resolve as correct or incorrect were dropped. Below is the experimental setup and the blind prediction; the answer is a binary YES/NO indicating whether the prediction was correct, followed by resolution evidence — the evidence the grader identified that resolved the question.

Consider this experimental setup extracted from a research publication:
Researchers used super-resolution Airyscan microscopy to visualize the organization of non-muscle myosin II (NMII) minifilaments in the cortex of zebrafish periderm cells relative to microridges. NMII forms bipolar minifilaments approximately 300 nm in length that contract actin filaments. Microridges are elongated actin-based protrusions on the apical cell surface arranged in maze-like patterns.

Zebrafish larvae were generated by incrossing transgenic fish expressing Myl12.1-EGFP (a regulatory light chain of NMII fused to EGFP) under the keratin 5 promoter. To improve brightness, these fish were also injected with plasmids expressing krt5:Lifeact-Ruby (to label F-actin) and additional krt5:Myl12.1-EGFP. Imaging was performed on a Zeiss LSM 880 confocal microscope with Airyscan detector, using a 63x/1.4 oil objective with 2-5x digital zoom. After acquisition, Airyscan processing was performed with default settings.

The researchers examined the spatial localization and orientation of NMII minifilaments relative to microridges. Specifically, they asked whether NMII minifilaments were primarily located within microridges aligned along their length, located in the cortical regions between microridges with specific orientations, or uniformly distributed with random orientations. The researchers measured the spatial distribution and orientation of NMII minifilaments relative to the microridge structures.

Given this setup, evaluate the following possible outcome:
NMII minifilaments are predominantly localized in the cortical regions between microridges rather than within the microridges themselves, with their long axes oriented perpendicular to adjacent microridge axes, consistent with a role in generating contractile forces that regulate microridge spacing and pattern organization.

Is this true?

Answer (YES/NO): YES